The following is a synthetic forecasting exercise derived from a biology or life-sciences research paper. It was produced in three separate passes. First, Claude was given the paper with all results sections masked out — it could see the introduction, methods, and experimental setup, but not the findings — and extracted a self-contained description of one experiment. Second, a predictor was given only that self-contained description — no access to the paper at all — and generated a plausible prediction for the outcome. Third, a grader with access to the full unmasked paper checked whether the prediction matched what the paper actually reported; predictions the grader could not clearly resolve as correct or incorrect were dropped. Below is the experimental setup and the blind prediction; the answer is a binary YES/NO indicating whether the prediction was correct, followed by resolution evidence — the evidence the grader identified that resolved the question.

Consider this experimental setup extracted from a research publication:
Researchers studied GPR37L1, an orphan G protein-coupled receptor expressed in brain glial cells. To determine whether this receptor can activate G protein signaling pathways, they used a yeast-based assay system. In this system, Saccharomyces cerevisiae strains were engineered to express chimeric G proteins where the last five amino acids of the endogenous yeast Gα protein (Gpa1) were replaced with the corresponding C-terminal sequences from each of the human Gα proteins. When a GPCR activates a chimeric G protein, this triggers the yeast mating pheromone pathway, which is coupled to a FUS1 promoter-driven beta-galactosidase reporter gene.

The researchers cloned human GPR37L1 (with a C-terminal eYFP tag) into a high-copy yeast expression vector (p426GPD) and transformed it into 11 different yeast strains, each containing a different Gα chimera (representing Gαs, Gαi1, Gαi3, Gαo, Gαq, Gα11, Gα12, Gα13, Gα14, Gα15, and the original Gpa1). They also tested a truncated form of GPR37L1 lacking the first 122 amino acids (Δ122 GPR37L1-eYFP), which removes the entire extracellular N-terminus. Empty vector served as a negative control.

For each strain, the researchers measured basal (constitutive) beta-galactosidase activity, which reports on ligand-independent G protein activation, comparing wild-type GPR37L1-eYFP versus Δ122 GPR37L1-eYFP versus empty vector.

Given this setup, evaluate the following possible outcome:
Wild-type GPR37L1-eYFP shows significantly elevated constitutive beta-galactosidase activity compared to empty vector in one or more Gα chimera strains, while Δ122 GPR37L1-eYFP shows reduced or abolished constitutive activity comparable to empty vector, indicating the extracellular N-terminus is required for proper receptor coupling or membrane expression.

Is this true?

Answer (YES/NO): YES